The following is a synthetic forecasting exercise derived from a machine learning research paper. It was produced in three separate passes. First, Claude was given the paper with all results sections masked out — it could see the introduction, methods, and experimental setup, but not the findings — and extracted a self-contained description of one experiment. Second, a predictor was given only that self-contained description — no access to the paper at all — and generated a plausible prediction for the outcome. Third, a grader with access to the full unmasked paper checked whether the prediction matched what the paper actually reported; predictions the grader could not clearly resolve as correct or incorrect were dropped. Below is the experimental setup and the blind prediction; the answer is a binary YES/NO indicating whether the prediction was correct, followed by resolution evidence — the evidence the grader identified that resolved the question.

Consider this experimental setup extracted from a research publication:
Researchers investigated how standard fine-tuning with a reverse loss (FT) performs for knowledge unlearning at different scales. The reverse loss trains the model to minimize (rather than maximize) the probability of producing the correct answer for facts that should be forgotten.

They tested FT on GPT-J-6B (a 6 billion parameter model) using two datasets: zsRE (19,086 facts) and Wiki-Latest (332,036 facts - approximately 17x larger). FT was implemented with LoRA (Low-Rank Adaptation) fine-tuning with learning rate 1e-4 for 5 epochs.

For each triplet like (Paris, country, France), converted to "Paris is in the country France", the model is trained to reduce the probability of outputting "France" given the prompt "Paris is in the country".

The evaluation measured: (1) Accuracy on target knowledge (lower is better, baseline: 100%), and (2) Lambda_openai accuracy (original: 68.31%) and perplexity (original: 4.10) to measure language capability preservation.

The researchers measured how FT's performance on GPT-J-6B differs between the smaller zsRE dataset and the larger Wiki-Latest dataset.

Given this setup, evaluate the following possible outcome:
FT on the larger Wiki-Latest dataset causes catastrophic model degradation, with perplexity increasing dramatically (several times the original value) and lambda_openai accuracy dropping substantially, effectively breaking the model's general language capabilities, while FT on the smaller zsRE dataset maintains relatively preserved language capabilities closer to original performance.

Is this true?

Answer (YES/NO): NO